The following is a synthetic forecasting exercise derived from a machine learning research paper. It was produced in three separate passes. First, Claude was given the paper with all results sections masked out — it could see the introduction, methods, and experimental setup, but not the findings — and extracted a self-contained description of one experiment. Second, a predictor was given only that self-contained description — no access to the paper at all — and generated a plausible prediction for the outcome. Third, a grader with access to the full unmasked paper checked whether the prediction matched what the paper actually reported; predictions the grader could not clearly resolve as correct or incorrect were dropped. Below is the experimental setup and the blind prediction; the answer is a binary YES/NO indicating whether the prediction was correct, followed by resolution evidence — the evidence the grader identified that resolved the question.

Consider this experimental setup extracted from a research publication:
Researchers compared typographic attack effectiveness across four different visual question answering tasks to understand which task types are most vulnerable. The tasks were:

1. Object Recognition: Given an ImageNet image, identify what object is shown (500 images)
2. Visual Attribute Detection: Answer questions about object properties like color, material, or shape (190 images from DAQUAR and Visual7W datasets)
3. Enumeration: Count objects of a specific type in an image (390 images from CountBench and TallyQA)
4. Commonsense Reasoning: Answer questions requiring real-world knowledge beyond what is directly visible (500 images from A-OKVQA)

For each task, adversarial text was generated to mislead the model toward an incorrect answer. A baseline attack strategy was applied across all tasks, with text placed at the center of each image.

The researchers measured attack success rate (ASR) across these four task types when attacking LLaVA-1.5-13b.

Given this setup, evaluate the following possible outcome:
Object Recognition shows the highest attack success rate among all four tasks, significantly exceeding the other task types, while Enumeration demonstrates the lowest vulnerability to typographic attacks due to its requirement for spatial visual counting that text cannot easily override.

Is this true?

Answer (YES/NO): NO